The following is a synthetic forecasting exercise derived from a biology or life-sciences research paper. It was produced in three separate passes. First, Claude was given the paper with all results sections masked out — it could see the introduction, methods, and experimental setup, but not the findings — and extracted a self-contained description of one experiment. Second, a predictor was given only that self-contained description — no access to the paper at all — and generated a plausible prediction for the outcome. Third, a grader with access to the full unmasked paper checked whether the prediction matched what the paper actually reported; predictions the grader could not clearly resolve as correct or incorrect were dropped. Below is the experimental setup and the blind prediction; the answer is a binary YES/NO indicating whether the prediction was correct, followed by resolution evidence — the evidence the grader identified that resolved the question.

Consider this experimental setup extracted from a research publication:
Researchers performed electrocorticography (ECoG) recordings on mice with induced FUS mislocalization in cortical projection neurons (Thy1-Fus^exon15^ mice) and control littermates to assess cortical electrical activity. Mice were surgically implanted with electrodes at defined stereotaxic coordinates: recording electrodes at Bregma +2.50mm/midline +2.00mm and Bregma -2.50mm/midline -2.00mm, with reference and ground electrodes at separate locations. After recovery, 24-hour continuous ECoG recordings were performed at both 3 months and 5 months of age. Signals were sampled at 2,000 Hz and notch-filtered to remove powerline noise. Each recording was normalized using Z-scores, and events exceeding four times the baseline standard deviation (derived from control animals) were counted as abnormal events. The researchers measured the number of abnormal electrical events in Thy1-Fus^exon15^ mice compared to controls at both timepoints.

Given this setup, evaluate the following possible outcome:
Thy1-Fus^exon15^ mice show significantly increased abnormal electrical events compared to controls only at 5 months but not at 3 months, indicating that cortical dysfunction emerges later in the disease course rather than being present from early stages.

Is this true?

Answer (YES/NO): NO